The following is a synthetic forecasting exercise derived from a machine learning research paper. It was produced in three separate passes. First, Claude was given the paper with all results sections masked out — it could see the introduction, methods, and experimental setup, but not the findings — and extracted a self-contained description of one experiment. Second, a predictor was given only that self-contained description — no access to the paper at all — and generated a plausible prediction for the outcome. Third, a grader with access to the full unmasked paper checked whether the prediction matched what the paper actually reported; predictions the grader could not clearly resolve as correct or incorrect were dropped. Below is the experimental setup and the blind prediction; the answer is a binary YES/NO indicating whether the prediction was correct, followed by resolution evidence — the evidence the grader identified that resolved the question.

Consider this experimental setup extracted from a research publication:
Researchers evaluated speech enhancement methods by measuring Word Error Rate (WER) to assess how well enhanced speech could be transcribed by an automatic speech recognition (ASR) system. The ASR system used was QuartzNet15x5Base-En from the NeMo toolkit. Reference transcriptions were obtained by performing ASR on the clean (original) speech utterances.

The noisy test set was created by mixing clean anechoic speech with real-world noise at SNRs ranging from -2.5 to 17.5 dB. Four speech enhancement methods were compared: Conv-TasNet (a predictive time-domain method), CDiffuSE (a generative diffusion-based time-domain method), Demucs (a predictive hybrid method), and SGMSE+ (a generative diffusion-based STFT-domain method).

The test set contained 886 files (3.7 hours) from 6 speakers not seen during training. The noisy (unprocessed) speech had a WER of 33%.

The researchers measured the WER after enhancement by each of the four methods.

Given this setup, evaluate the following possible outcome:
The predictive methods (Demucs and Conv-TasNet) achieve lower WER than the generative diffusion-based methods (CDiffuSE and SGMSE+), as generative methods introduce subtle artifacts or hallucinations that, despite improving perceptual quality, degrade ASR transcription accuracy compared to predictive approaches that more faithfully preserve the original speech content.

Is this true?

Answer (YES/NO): NO